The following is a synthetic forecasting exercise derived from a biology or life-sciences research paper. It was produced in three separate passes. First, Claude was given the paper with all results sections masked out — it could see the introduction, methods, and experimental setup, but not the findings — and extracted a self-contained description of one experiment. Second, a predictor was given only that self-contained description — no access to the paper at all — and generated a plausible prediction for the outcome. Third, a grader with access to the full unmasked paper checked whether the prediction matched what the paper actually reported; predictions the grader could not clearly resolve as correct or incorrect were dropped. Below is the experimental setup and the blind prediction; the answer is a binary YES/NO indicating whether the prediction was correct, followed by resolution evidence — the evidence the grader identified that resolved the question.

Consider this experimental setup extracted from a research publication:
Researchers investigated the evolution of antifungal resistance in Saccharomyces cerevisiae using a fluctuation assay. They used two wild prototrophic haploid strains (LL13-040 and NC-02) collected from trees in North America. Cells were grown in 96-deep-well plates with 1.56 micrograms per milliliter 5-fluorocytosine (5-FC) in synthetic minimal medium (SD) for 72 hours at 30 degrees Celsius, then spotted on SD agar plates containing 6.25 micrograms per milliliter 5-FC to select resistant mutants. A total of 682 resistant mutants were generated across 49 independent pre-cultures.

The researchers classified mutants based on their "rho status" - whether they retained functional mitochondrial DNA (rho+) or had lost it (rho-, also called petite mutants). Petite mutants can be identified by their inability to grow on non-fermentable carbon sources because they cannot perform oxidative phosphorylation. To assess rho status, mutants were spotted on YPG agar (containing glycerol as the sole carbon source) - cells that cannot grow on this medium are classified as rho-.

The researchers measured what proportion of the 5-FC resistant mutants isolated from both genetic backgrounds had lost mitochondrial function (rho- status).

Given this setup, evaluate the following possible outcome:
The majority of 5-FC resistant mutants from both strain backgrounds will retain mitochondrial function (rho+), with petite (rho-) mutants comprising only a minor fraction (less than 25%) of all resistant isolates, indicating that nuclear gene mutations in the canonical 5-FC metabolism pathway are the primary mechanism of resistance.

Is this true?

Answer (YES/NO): NO